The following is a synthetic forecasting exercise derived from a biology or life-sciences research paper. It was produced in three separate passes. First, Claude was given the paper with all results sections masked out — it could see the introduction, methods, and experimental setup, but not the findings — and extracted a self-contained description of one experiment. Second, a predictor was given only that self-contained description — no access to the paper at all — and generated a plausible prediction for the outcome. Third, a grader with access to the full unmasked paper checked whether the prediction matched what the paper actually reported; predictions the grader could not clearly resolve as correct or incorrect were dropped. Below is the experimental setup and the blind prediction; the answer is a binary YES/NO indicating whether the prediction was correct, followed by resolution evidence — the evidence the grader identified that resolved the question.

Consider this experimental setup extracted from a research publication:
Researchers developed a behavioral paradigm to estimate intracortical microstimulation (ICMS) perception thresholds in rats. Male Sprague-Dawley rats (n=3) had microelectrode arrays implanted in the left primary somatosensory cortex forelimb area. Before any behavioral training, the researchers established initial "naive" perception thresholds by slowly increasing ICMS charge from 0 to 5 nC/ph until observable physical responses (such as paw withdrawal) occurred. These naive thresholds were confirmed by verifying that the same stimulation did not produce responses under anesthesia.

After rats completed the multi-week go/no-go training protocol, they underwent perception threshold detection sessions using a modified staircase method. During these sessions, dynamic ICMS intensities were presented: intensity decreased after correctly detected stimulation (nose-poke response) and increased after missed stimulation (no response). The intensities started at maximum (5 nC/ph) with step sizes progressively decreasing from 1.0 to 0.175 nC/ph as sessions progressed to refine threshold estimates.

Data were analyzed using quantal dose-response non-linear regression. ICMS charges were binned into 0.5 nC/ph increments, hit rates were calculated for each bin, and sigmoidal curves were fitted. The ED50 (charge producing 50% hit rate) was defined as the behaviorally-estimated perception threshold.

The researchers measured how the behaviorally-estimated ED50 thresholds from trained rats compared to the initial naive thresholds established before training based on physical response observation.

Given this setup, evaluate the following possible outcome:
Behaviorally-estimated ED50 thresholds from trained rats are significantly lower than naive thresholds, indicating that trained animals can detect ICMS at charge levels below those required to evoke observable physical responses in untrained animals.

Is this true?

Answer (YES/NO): YES